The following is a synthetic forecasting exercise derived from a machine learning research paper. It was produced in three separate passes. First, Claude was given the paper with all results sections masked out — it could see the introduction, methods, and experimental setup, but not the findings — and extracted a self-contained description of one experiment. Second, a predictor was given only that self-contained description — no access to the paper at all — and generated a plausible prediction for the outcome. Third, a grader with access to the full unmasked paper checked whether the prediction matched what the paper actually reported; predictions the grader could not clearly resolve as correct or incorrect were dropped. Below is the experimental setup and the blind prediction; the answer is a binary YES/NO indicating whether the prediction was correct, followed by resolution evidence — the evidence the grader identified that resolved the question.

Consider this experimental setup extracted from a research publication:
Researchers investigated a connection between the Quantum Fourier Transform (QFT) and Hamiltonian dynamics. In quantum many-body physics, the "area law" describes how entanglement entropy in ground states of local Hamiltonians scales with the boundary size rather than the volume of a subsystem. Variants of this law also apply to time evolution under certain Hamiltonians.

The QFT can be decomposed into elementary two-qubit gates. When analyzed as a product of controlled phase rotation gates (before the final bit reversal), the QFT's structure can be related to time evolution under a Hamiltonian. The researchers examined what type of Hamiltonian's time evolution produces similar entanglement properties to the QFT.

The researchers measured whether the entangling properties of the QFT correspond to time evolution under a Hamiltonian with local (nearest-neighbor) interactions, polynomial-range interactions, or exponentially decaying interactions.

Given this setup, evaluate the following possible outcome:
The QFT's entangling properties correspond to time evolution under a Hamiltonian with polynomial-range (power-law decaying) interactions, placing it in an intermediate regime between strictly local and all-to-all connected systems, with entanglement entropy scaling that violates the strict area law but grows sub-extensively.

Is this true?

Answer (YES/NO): NO